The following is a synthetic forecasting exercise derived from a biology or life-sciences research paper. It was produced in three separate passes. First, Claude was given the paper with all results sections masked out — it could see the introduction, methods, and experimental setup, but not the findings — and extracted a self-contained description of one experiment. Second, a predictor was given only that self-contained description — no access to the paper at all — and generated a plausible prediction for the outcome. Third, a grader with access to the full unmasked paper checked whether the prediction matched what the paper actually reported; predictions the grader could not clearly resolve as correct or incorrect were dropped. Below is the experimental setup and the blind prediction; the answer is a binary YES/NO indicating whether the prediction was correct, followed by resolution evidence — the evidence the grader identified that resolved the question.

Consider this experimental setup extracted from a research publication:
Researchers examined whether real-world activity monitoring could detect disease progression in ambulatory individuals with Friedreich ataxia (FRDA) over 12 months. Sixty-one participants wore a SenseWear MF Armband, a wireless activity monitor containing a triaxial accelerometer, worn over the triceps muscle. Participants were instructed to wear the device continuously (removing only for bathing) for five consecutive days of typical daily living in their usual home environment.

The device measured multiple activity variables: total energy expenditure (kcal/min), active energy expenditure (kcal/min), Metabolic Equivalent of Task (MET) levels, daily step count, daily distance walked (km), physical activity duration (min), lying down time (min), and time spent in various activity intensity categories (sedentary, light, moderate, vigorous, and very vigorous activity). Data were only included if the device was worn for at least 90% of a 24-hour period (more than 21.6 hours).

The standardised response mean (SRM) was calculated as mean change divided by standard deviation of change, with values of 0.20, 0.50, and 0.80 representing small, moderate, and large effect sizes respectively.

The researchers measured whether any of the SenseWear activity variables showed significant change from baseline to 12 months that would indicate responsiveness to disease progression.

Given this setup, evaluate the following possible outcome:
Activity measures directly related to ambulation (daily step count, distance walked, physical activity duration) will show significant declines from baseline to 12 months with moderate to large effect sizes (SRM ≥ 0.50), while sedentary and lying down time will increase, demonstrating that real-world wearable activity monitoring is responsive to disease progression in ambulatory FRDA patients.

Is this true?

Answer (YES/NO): NO